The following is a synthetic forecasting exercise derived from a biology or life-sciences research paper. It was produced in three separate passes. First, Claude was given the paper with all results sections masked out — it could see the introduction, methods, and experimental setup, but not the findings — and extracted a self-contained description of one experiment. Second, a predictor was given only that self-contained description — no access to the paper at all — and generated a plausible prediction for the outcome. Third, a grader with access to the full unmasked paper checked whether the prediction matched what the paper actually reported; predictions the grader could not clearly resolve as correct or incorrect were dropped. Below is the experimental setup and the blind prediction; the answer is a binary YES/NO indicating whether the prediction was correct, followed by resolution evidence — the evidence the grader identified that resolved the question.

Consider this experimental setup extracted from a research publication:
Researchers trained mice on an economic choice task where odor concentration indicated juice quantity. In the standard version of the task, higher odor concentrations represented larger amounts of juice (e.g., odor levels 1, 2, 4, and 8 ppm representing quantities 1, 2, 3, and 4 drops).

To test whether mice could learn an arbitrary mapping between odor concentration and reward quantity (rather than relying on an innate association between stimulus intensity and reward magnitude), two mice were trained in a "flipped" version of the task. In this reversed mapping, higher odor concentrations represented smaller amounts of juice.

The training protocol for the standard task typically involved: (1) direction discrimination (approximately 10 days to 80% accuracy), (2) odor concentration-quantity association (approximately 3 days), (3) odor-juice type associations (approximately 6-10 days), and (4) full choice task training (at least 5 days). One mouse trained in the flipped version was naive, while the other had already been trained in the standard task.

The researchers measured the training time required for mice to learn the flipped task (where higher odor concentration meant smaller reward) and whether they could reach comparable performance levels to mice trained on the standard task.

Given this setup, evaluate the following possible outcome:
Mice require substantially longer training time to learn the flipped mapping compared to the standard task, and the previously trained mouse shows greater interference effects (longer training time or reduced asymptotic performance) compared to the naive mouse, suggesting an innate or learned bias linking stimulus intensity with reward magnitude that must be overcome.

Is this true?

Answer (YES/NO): NO